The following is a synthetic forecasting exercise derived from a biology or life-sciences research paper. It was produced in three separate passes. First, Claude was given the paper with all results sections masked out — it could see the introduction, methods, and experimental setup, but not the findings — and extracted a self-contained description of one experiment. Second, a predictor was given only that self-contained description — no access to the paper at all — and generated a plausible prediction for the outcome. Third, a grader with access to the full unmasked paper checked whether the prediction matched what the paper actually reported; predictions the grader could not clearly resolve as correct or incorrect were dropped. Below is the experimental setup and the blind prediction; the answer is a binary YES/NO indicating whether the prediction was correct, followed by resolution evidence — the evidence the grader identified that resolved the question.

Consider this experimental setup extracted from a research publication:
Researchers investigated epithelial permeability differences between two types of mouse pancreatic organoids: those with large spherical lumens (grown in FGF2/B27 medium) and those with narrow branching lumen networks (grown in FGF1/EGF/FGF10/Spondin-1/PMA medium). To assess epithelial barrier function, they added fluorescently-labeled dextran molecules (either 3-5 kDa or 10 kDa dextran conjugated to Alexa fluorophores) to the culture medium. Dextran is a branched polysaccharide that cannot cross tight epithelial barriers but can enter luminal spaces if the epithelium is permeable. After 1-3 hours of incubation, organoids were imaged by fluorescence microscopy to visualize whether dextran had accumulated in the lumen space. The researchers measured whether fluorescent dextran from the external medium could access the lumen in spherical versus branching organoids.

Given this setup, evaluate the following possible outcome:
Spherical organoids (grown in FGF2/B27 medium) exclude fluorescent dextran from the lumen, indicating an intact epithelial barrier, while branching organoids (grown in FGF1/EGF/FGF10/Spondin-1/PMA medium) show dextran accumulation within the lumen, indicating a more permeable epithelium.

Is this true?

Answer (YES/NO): YES